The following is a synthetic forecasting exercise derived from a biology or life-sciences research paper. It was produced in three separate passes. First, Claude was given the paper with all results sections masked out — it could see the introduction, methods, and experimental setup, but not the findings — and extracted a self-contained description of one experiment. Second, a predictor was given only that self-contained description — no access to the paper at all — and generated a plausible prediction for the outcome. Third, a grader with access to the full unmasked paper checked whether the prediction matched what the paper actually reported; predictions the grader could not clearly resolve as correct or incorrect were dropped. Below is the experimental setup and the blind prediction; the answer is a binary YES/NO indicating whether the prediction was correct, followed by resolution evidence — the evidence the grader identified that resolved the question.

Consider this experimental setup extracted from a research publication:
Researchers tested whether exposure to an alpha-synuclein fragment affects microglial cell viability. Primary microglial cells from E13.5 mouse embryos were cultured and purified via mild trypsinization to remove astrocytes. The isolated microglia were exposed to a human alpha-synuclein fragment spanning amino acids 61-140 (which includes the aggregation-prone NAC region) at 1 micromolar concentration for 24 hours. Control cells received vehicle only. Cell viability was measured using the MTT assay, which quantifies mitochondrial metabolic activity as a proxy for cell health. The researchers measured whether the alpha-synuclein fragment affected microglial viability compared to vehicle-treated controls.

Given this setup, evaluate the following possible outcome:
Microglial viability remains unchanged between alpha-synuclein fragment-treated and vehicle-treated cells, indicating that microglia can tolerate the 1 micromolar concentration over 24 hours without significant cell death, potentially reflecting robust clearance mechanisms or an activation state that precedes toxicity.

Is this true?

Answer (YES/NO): NO